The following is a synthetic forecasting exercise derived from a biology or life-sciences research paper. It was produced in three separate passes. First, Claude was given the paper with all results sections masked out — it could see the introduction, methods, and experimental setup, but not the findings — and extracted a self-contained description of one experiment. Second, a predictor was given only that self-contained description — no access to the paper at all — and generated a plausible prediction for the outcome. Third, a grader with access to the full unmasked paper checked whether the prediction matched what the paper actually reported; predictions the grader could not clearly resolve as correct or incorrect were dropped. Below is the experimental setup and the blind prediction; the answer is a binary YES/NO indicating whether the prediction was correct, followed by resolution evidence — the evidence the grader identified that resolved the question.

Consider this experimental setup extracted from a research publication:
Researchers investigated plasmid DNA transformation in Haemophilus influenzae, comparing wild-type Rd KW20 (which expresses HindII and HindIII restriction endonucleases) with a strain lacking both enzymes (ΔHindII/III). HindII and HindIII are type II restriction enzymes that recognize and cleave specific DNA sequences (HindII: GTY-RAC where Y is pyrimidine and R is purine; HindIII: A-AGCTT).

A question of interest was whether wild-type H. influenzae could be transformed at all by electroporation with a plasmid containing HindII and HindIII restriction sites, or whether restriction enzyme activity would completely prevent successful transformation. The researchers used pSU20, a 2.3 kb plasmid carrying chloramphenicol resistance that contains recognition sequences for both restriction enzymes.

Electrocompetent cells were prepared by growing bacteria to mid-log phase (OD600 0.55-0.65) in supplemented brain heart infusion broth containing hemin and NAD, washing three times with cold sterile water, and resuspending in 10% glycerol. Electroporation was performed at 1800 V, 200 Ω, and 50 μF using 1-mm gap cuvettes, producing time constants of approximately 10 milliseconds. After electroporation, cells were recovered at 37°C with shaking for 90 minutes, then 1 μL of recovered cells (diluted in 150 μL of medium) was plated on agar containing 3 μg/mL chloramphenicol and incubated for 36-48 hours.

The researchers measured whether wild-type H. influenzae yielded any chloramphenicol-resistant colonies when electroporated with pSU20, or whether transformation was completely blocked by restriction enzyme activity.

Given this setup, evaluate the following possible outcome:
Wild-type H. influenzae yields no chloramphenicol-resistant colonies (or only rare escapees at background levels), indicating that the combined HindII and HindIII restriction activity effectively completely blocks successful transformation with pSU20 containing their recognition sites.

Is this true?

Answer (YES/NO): NO